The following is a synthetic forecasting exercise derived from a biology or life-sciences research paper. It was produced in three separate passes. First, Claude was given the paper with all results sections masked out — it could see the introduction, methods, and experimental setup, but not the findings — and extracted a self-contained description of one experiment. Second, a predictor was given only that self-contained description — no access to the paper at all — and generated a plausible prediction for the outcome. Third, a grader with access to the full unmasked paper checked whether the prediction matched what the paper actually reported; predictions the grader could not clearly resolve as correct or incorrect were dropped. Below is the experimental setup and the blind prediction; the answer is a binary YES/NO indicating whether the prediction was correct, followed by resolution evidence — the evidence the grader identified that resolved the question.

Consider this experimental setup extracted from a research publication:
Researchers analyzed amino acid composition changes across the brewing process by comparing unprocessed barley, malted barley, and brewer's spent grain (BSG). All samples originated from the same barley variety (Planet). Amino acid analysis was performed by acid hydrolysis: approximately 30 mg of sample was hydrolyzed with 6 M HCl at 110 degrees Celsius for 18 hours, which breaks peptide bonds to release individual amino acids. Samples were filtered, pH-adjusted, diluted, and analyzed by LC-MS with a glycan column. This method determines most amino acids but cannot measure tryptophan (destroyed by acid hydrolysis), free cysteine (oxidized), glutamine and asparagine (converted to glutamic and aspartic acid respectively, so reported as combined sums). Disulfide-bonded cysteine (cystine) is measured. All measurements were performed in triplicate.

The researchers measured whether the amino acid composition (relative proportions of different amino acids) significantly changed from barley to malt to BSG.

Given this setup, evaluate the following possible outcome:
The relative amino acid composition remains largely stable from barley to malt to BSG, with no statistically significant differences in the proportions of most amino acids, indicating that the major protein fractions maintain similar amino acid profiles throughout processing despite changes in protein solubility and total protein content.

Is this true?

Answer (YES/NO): NO